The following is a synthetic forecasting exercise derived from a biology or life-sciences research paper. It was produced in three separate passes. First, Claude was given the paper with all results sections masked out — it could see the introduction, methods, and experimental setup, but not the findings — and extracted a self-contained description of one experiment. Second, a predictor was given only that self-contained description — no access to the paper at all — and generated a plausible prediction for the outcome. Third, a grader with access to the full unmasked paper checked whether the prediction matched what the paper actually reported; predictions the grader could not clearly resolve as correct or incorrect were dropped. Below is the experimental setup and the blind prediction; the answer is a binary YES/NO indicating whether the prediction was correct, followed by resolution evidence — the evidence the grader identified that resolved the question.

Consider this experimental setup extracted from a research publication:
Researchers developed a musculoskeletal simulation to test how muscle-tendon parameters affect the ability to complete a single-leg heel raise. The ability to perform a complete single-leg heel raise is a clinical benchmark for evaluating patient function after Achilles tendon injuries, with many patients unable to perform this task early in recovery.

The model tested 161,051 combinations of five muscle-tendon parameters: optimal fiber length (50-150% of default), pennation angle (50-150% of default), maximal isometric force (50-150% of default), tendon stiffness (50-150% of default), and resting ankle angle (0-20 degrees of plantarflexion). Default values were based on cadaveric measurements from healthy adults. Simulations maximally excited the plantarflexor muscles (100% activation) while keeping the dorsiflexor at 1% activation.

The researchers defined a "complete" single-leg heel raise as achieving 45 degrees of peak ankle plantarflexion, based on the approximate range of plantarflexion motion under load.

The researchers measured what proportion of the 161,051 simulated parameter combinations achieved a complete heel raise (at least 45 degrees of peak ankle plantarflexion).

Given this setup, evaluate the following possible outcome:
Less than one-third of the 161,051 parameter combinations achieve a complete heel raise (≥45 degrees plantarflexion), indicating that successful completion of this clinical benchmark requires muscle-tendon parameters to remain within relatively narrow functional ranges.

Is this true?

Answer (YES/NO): NO